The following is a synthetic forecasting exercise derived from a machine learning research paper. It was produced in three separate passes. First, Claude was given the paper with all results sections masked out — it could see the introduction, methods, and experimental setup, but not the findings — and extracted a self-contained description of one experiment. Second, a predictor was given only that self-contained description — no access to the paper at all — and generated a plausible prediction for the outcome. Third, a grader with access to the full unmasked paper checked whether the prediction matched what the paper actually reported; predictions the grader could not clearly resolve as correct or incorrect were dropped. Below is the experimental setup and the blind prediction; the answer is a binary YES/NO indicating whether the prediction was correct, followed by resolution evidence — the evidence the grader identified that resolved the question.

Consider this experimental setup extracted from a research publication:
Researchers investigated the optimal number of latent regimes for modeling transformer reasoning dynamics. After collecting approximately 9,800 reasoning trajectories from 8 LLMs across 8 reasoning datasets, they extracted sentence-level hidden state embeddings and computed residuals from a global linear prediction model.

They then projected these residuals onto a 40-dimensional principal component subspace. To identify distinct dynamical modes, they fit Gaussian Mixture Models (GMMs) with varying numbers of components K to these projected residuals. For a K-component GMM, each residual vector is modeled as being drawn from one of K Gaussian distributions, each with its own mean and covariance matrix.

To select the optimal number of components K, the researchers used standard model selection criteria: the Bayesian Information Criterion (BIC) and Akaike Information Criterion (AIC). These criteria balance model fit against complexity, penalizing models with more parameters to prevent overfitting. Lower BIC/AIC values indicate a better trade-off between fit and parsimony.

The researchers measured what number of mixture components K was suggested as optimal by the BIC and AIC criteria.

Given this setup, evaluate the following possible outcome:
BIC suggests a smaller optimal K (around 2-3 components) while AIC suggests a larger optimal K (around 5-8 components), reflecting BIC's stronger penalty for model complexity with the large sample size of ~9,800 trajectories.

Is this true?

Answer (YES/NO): NO